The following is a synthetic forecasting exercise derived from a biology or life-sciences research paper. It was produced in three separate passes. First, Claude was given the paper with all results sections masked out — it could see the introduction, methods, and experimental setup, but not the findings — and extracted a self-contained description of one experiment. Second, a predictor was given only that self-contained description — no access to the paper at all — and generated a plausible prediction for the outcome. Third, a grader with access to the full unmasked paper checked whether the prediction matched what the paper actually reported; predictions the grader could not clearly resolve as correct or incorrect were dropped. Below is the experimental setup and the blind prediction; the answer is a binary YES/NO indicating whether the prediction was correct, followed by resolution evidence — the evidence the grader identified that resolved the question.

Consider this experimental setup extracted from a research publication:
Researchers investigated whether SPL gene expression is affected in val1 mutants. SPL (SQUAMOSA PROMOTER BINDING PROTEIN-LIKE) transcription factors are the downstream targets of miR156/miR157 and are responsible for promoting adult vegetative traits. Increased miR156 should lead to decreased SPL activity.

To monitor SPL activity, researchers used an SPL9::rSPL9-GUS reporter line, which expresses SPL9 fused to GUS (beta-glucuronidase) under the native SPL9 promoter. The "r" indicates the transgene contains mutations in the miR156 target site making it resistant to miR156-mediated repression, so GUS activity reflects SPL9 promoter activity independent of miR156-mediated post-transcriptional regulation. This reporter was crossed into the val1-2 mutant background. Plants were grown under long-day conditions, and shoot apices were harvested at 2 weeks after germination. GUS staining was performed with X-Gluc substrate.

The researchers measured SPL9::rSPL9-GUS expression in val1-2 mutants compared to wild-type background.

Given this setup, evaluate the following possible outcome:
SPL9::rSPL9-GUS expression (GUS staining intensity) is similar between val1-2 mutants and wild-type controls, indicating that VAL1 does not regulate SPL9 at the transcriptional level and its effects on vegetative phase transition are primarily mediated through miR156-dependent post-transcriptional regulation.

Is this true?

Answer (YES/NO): NO